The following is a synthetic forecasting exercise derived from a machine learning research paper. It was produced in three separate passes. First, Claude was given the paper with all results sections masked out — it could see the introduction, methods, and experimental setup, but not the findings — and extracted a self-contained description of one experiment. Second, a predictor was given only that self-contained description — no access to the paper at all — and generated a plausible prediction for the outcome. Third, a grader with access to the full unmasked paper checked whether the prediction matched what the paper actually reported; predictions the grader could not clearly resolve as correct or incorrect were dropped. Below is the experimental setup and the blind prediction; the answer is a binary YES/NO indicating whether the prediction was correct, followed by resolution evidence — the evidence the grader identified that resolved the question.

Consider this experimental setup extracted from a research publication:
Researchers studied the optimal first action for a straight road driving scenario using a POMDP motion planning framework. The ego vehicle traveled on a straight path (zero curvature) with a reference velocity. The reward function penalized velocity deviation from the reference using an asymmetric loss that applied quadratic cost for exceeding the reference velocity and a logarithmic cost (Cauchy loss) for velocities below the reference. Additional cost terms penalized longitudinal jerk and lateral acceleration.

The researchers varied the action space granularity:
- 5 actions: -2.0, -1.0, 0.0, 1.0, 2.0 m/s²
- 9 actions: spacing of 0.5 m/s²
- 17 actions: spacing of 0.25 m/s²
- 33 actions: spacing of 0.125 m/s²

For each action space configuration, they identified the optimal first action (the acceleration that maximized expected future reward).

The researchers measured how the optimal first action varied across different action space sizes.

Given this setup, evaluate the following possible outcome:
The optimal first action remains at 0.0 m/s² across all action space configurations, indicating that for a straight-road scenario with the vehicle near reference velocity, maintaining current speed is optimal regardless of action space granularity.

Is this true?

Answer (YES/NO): YES